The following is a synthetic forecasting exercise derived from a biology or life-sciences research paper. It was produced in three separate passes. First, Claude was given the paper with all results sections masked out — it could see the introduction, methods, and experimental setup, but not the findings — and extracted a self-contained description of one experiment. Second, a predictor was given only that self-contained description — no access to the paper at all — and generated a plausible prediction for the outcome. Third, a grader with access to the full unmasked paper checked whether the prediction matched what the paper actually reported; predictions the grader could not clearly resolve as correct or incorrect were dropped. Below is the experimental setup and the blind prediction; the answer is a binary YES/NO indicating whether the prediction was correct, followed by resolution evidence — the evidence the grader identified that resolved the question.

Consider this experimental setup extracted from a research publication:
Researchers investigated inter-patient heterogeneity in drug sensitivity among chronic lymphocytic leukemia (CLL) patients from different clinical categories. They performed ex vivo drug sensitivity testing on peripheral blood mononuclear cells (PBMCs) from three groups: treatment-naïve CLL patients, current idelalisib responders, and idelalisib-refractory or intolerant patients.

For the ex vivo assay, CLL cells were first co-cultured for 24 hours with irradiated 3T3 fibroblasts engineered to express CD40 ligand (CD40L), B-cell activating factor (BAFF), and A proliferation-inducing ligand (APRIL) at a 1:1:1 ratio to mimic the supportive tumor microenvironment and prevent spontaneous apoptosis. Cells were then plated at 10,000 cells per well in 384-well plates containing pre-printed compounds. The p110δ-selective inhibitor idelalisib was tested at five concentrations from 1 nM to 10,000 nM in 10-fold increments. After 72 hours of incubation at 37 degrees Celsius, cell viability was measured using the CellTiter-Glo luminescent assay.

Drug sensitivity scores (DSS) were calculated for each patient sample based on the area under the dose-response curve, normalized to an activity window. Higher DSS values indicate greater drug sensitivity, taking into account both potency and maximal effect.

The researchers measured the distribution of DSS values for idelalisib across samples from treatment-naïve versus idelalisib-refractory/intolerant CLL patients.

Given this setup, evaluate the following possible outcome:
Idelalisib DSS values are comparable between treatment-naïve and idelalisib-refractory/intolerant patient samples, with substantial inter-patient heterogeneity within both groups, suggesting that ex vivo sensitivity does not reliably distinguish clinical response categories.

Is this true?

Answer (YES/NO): NO